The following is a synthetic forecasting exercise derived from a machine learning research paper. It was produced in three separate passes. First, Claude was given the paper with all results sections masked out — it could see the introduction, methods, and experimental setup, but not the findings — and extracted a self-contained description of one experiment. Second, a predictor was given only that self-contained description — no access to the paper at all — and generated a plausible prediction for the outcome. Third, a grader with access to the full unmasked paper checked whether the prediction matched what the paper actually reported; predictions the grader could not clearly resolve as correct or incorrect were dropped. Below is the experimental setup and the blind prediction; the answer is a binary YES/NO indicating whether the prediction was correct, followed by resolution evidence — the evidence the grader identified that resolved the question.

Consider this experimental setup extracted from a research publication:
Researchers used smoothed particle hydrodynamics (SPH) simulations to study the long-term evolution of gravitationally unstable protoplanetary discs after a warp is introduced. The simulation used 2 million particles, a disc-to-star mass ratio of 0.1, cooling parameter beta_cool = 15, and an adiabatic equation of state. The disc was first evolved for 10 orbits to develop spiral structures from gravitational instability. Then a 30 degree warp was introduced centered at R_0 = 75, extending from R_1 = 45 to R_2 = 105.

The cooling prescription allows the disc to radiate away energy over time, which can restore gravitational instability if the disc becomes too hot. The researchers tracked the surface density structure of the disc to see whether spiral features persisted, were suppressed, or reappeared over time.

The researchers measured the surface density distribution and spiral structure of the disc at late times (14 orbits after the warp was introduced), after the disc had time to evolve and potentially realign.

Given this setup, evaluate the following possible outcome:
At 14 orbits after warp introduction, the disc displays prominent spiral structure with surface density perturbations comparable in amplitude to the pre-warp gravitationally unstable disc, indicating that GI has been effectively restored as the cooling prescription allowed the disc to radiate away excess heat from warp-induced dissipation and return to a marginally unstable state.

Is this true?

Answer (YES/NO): YES